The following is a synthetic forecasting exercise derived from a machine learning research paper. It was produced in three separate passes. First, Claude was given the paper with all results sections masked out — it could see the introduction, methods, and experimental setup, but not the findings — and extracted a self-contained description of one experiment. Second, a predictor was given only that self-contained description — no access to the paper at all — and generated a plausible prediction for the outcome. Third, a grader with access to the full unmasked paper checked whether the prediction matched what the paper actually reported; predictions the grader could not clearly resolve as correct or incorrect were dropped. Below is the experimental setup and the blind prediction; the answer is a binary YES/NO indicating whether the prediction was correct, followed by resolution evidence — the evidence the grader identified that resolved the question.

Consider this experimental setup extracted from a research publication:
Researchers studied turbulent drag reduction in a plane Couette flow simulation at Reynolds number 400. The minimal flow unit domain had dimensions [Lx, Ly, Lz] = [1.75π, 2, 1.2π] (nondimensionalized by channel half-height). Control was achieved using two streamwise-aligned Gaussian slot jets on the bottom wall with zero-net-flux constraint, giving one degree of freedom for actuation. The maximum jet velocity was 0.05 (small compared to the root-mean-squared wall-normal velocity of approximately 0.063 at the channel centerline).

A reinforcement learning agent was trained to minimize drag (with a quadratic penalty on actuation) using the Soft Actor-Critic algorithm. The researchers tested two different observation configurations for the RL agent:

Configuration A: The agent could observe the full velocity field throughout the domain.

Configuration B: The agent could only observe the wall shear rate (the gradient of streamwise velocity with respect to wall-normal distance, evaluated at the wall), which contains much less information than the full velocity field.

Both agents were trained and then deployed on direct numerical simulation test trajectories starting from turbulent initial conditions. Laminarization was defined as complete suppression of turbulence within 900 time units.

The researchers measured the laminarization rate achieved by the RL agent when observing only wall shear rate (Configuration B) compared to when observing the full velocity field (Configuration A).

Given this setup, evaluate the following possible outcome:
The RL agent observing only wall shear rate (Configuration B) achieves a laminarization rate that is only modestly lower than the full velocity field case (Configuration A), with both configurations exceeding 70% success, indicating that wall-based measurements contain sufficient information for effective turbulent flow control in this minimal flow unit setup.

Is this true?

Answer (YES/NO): YES